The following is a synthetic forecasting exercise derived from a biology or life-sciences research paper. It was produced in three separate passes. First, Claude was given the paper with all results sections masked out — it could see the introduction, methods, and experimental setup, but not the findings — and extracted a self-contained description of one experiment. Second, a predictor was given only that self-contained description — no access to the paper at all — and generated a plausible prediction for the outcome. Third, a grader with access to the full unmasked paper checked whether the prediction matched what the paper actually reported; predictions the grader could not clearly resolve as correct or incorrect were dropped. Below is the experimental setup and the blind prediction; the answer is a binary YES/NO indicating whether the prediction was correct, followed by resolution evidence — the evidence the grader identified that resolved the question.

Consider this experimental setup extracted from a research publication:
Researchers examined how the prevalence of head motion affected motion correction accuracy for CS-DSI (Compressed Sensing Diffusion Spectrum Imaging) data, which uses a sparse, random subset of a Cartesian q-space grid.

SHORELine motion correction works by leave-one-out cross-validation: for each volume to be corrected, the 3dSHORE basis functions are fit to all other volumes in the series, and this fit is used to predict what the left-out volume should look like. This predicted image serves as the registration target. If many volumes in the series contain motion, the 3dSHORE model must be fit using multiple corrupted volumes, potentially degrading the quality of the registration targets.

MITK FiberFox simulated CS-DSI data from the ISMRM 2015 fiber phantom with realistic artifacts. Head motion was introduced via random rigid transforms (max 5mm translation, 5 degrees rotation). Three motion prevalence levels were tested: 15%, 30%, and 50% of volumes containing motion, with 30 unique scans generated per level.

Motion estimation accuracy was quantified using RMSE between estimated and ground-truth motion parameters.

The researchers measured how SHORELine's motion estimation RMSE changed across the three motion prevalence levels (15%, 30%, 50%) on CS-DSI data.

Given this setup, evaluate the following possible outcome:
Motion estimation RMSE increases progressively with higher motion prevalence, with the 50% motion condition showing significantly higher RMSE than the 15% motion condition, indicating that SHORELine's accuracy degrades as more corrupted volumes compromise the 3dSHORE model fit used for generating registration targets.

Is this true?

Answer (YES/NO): YES